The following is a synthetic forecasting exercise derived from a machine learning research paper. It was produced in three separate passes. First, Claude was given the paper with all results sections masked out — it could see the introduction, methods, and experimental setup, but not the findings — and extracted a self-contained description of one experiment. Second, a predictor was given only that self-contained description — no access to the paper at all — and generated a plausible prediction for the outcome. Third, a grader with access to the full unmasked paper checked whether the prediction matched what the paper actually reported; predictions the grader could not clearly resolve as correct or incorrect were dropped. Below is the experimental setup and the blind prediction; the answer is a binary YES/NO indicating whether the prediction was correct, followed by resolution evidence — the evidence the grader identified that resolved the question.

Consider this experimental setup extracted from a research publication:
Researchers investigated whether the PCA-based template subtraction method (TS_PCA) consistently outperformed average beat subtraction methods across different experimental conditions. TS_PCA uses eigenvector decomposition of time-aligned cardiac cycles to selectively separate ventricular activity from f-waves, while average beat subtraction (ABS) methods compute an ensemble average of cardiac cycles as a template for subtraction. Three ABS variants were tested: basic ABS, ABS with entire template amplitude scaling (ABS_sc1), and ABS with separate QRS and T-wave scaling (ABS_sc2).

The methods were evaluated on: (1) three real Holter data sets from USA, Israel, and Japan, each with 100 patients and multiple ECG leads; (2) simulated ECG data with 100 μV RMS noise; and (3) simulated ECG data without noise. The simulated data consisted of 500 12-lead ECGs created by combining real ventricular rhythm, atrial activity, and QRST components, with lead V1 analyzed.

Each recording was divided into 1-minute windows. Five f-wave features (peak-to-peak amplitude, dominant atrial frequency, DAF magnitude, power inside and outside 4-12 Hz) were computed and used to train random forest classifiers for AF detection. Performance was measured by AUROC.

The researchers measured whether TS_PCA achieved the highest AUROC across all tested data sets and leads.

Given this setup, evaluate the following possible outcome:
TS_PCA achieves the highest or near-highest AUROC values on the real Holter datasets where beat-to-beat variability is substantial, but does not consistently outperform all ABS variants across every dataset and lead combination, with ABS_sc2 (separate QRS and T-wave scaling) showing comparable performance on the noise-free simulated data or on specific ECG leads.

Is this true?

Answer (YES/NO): NO